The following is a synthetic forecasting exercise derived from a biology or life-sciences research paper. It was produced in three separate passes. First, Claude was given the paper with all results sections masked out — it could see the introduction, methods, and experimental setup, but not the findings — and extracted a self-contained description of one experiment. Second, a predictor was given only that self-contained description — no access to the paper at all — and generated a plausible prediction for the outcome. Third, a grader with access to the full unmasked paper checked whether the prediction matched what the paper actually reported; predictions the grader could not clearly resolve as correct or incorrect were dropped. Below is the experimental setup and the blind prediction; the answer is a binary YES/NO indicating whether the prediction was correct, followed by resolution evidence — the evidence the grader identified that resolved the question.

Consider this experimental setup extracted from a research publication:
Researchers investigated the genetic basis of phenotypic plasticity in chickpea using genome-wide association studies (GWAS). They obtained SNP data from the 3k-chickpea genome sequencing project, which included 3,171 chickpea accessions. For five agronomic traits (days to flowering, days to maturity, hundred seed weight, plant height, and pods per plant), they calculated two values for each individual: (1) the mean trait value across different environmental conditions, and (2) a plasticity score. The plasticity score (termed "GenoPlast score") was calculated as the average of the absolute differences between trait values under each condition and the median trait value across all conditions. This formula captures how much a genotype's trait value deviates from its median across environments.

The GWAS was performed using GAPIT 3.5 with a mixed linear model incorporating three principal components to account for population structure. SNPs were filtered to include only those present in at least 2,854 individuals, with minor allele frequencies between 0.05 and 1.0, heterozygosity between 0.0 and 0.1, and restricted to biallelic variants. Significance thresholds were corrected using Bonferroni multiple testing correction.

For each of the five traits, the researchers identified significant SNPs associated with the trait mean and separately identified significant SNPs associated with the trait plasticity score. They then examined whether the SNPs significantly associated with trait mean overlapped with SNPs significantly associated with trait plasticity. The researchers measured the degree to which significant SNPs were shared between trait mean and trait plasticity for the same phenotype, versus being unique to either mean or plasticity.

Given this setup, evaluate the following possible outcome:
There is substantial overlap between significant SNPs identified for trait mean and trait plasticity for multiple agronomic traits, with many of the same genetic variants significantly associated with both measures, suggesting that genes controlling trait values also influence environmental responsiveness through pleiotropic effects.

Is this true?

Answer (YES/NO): NO